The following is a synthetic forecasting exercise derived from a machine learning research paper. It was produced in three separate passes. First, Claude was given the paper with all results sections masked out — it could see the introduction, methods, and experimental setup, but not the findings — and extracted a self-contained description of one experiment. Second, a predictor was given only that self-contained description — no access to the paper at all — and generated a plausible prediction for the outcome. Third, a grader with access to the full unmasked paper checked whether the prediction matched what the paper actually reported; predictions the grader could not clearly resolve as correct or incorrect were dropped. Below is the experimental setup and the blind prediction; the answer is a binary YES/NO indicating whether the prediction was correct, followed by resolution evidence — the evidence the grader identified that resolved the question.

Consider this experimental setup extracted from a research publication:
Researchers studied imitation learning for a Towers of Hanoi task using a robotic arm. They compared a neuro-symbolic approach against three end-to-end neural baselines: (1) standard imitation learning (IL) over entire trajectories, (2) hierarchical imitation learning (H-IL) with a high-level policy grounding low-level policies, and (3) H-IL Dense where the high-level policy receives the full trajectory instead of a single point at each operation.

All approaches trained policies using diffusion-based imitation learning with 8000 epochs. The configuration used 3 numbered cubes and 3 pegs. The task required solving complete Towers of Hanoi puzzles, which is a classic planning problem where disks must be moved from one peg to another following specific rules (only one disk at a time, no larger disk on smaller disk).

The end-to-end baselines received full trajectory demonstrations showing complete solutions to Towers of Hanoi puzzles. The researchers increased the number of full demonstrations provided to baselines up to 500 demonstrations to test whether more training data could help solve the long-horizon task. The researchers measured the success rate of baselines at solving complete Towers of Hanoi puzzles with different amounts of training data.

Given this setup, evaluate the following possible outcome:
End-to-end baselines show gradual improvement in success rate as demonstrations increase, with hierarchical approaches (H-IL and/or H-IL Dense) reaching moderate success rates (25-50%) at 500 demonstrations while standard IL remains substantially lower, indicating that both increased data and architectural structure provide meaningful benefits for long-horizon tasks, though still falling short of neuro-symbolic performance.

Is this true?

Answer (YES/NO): NO